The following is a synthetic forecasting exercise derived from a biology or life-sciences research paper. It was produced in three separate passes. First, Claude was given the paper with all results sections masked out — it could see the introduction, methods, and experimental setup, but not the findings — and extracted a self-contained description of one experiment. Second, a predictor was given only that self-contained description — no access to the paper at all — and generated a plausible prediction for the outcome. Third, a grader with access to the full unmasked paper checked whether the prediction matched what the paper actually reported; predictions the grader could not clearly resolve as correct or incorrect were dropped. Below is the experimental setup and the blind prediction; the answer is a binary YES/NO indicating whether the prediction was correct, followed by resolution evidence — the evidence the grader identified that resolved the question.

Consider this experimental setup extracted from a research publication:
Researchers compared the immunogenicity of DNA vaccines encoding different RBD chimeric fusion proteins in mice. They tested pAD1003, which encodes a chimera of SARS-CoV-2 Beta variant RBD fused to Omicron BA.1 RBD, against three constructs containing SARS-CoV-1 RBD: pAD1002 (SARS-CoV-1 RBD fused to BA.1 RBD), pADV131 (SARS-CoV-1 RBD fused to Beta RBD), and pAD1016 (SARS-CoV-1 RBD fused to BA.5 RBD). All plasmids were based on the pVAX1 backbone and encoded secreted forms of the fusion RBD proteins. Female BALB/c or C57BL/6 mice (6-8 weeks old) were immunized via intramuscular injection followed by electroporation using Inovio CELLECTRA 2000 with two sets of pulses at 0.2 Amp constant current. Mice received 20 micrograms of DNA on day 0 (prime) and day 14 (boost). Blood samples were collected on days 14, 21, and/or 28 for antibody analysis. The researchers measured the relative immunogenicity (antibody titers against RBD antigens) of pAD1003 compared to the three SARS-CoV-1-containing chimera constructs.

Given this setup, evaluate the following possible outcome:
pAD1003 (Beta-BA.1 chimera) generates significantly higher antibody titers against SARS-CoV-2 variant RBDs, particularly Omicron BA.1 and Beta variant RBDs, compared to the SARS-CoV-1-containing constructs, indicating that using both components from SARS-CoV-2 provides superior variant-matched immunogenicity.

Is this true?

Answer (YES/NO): NO